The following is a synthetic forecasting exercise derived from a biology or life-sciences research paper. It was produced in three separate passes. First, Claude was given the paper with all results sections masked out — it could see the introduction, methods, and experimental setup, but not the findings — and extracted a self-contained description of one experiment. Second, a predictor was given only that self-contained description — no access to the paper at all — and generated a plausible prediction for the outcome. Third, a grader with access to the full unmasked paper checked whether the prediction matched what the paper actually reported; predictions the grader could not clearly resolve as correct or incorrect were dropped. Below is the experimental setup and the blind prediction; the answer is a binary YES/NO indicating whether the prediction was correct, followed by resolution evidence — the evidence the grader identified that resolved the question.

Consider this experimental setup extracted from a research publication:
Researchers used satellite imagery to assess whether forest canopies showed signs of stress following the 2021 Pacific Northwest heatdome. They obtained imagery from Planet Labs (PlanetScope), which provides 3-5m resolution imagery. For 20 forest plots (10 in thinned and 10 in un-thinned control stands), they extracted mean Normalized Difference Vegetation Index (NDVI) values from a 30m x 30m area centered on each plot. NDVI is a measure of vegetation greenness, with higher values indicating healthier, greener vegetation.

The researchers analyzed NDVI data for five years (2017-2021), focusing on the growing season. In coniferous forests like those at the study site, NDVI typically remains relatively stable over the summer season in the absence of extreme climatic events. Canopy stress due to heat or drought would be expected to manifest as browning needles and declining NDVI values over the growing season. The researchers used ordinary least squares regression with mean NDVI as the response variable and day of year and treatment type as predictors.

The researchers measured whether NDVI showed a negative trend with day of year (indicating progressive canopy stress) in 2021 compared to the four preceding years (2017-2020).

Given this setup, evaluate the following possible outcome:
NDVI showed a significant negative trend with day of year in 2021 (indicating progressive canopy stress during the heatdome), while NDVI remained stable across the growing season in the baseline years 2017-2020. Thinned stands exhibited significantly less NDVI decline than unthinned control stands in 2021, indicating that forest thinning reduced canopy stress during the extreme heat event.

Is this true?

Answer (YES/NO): NO